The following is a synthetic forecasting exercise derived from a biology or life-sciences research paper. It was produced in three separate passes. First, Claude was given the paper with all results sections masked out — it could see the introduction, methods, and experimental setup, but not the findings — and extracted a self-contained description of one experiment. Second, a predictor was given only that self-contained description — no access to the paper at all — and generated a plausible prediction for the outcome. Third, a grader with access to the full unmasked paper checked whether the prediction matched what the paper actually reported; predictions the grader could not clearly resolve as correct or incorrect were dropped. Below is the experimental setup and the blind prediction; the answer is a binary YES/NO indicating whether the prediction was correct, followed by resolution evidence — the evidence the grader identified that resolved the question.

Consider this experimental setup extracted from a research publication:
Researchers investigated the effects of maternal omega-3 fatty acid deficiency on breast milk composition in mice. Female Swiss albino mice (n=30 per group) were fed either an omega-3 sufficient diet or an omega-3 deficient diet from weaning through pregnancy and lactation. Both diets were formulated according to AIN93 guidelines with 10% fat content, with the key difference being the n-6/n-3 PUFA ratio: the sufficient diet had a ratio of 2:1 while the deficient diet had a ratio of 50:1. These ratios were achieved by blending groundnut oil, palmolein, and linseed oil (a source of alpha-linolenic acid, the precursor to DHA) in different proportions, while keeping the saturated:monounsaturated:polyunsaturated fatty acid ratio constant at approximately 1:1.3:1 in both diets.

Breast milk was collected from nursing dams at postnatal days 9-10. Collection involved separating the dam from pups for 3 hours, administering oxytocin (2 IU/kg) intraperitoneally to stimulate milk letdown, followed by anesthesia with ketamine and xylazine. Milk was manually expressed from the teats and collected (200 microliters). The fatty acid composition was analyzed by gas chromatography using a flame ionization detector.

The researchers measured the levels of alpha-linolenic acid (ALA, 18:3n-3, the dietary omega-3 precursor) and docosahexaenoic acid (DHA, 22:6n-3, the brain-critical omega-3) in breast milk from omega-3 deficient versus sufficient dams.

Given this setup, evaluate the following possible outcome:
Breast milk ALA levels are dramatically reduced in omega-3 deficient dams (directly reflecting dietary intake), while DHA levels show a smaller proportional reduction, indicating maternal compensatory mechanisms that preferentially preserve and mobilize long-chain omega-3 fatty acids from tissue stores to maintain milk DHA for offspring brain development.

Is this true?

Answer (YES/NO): NO